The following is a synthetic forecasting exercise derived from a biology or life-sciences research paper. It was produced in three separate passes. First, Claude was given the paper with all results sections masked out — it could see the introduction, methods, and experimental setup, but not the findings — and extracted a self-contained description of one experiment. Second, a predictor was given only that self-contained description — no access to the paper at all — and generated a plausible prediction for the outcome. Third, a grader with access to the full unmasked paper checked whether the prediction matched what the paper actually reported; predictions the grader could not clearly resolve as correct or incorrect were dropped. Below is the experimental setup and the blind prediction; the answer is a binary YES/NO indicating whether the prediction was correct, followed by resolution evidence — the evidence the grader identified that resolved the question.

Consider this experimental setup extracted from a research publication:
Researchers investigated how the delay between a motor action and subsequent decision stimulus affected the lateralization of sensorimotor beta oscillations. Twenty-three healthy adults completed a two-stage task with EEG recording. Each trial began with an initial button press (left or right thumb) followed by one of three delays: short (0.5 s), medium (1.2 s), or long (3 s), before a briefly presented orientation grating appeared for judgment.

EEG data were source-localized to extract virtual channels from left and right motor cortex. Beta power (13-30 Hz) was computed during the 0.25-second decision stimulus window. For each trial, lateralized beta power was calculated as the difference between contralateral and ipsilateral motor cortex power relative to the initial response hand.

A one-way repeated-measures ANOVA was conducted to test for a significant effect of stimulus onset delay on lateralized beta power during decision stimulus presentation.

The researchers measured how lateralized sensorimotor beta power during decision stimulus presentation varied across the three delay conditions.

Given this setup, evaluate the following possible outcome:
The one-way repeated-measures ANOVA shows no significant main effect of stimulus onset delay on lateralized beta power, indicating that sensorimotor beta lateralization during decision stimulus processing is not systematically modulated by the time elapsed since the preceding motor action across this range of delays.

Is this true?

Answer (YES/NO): NO